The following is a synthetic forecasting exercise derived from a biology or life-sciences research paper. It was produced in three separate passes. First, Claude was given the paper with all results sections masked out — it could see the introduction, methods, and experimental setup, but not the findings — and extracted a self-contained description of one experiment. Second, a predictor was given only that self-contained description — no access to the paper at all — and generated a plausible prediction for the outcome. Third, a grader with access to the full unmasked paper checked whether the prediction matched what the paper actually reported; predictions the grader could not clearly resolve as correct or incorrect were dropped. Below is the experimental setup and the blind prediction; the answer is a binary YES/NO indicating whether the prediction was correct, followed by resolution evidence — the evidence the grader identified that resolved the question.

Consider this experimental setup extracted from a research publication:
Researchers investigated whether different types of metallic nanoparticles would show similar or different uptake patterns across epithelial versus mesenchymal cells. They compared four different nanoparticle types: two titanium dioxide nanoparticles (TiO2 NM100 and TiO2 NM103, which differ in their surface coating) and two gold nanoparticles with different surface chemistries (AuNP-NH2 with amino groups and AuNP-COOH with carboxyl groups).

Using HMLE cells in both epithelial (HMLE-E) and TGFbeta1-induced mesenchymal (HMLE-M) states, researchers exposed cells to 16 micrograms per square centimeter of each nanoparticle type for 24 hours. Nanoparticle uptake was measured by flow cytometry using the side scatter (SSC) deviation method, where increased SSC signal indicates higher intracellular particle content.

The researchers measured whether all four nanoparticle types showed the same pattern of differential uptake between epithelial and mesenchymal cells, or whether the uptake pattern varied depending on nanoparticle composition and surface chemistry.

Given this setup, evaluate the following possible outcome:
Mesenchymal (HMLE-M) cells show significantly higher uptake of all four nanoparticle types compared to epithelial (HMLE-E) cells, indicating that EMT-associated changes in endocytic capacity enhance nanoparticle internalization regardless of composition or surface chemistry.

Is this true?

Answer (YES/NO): YES